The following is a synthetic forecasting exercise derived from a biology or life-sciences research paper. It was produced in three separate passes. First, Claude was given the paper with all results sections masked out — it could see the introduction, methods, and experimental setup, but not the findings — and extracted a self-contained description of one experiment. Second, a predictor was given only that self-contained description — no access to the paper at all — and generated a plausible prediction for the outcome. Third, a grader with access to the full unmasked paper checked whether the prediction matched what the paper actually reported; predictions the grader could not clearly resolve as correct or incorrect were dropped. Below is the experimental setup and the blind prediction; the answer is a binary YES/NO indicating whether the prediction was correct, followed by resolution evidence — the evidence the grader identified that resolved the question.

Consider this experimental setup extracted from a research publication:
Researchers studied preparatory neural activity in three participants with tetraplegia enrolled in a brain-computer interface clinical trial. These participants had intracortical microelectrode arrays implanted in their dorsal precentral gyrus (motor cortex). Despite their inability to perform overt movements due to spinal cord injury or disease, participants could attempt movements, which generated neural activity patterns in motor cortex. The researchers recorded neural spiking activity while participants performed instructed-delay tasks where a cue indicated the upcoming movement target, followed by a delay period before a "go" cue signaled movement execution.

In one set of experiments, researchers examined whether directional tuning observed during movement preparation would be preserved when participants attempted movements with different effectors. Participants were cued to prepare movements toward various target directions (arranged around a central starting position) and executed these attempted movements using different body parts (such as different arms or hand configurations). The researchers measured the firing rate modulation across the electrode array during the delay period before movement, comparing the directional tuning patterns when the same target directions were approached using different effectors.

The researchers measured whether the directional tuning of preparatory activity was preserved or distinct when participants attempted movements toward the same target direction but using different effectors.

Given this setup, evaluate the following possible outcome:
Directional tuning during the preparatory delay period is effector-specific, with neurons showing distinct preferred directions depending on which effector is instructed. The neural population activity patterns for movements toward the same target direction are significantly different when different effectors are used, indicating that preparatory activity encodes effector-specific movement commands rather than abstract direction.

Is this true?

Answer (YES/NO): NO